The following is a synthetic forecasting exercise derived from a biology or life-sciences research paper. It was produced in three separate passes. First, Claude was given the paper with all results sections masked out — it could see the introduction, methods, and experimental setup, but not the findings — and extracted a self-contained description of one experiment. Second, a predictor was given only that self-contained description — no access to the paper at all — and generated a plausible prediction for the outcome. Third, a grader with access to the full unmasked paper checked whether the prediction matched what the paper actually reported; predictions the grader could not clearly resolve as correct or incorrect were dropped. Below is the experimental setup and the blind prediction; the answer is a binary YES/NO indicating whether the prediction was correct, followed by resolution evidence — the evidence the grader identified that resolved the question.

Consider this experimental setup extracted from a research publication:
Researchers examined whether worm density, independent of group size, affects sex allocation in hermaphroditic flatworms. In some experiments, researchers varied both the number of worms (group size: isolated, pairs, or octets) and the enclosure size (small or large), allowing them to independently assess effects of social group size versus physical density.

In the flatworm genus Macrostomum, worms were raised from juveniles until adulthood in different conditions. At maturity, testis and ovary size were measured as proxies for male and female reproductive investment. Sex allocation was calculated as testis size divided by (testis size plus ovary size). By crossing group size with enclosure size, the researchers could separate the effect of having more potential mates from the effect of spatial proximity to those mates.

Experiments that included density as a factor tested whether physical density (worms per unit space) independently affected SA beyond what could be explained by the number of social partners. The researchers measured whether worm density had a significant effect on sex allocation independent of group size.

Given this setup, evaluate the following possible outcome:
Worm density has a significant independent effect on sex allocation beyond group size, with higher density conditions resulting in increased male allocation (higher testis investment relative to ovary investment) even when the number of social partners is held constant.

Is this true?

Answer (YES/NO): NO